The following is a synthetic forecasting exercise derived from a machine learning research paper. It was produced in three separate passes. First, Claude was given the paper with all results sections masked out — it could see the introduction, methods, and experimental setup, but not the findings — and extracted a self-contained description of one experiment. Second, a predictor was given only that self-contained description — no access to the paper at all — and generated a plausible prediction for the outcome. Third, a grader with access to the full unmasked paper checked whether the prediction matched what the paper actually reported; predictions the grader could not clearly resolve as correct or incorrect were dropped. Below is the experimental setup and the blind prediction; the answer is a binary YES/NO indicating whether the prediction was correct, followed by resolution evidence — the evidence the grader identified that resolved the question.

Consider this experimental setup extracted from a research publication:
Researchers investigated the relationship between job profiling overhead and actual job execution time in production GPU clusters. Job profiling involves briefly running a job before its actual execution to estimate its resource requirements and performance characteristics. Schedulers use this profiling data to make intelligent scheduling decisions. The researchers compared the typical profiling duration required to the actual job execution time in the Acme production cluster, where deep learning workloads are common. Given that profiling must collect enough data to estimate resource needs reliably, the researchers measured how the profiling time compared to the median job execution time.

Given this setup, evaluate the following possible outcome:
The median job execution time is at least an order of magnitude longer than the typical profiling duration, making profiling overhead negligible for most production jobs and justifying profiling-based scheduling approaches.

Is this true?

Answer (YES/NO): NO